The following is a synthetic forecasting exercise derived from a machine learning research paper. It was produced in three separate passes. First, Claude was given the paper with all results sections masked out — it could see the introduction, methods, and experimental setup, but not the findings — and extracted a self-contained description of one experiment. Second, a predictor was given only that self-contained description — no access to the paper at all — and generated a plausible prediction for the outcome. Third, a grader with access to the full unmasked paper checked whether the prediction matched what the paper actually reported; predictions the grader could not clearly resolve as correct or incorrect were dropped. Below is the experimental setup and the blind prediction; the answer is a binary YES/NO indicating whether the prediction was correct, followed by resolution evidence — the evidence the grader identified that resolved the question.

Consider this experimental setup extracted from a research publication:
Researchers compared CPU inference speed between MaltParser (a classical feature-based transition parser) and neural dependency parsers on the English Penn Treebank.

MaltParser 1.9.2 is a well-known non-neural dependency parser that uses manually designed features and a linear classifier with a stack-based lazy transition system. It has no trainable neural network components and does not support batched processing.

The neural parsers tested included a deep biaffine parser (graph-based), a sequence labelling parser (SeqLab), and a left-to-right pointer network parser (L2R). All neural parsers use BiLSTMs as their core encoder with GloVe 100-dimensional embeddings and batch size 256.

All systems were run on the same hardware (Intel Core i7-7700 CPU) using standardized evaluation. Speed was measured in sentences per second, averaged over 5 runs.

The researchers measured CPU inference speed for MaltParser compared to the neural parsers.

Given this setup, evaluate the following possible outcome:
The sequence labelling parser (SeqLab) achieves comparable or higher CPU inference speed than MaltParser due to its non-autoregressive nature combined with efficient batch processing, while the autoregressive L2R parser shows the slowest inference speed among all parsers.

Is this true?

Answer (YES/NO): NO